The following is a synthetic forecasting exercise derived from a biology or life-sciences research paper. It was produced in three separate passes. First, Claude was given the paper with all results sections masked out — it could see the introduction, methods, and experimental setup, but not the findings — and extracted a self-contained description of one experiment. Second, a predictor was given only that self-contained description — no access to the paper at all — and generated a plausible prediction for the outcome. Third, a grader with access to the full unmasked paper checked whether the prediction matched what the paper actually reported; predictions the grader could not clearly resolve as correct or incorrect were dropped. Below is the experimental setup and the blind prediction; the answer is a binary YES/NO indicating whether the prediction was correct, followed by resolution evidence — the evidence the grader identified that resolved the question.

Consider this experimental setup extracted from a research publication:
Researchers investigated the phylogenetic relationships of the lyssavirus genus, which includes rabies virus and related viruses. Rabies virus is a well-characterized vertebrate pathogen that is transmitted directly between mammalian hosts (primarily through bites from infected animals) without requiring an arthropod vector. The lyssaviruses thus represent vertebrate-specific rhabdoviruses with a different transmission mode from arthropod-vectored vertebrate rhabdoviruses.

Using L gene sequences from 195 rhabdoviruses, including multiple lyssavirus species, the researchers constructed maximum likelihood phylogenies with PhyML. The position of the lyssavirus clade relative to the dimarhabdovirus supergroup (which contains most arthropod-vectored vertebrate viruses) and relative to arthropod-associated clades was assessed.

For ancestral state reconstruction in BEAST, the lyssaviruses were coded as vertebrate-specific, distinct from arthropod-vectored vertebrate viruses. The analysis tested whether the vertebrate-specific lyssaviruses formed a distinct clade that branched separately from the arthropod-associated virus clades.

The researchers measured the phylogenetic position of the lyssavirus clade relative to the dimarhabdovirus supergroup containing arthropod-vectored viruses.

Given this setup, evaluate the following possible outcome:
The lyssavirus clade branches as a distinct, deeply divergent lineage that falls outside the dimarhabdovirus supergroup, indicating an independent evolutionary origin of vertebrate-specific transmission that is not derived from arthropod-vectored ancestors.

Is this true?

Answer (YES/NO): NO